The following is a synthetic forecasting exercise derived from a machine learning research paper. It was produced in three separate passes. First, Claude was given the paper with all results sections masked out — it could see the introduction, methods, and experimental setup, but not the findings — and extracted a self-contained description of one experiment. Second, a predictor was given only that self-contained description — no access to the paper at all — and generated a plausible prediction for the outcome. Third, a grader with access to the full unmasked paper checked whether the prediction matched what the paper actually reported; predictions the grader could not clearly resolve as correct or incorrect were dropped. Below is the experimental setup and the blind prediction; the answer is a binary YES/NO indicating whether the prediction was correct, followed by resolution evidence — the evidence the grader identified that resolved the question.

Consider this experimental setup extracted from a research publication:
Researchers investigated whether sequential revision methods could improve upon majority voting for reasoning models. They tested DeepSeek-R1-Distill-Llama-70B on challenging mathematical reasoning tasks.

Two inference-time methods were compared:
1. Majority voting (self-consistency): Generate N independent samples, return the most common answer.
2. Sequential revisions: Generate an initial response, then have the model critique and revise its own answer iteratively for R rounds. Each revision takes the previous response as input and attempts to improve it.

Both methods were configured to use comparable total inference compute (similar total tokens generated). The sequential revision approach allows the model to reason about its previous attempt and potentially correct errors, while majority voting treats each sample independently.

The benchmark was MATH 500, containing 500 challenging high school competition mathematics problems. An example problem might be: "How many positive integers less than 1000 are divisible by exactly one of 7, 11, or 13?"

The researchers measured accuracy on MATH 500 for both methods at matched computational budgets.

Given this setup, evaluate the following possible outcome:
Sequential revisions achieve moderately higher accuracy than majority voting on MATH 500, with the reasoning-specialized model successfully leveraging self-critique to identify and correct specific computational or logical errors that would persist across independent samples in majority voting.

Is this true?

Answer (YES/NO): NO